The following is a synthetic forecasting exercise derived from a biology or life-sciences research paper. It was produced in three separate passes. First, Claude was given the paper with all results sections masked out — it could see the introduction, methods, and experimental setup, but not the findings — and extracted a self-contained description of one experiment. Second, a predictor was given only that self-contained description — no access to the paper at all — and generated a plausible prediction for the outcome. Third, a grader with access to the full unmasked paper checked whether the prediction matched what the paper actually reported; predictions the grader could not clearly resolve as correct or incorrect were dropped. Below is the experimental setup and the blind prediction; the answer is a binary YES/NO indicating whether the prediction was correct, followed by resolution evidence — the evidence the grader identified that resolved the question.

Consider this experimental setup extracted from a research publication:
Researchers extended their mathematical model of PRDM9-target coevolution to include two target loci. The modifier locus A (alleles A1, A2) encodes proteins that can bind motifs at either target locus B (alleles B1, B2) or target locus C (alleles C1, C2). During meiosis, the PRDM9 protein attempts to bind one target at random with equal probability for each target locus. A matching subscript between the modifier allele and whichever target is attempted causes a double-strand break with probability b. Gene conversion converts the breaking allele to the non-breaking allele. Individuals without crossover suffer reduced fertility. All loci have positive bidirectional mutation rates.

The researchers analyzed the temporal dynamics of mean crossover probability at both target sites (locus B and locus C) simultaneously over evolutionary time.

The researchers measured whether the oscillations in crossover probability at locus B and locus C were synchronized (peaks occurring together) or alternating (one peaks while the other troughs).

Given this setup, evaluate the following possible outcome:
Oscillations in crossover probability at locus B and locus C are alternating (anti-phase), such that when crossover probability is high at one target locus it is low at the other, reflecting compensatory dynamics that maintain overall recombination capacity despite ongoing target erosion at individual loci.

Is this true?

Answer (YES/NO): YES